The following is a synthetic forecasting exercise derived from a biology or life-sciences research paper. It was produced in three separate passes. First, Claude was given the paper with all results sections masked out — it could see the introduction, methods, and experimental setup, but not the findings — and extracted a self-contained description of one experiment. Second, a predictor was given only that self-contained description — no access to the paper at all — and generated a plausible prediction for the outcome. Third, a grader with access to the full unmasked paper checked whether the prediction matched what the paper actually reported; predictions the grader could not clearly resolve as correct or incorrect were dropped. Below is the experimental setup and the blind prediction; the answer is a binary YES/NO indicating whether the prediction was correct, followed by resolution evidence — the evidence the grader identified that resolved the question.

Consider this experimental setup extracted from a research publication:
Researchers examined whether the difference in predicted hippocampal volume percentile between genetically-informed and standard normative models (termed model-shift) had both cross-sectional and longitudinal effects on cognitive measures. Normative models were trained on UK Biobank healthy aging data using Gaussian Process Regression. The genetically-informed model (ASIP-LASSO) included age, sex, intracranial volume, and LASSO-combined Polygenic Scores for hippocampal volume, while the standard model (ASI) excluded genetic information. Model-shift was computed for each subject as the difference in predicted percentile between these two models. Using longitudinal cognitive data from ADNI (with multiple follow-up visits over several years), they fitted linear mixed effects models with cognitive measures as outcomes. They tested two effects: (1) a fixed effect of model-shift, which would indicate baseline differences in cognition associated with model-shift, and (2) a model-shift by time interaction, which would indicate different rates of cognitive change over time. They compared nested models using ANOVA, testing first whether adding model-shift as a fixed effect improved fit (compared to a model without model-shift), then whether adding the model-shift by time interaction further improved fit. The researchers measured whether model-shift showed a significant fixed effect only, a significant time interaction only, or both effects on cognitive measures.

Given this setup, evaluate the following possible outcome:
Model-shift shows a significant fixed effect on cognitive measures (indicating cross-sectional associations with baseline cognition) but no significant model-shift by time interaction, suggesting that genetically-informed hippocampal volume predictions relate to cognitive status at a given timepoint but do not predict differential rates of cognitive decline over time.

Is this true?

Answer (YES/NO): NO